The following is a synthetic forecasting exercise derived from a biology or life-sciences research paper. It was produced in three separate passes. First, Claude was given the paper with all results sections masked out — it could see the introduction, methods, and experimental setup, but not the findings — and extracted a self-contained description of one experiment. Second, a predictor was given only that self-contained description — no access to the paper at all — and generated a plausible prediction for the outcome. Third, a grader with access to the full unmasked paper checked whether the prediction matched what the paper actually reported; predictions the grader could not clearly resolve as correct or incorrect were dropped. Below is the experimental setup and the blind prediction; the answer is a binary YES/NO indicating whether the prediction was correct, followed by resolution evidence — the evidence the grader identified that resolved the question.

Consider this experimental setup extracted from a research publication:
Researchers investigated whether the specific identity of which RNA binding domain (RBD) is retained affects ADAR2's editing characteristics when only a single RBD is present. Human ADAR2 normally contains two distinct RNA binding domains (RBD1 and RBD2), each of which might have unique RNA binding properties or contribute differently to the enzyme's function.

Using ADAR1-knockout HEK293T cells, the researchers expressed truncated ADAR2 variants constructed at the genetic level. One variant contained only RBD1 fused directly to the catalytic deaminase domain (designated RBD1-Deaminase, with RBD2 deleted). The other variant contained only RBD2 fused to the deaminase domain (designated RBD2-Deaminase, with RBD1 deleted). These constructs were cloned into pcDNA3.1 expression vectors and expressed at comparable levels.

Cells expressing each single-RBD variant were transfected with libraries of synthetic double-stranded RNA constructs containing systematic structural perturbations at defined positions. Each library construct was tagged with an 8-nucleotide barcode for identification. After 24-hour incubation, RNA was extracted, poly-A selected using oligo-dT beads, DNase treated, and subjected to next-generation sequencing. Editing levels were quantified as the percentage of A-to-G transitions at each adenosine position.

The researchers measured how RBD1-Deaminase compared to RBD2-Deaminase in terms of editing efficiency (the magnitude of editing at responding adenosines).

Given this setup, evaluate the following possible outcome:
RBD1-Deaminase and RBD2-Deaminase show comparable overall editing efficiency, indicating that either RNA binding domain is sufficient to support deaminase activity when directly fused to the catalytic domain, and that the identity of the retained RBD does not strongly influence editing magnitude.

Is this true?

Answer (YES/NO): NO